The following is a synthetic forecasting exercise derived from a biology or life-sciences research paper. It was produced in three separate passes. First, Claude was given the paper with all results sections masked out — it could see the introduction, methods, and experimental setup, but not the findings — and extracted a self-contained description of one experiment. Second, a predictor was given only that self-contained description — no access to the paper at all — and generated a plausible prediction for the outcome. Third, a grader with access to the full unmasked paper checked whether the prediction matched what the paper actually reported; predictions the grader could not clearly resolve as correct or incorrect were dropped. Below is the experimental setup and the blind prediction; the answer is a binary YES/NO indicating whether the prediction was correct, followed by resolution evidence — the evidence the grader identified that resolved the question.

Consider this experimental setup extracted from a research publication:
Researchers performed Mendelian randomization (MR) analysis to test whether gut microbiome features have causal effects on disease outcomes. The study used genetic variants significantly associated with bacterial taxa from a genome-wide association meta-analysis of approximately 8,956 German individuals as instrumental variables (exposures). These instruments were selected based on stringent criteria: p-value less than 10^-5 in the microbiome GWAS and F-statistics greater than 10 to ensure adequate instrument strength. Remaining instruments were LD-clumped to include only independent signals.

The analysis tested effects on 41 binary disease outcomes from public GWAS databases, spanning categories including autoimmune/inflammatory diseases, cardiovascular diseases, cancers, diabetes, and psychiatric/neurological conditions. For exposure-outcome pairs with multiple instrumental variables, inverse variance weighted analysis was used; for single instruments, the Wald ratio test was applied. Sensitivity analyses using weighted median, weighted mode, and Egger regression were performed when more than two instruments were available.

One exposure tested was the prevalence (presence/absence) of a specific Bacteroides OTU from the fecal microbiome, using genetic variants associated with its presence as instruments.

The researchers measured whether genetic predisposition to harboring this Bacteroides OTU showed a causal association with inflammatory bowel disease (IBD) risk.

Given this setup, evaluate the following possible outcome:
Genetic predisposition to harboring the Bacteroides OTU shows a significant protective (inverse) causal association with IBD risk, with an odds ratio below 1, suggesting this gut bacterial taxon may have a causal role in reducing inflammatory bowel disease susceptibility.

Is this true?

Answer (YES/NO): YES